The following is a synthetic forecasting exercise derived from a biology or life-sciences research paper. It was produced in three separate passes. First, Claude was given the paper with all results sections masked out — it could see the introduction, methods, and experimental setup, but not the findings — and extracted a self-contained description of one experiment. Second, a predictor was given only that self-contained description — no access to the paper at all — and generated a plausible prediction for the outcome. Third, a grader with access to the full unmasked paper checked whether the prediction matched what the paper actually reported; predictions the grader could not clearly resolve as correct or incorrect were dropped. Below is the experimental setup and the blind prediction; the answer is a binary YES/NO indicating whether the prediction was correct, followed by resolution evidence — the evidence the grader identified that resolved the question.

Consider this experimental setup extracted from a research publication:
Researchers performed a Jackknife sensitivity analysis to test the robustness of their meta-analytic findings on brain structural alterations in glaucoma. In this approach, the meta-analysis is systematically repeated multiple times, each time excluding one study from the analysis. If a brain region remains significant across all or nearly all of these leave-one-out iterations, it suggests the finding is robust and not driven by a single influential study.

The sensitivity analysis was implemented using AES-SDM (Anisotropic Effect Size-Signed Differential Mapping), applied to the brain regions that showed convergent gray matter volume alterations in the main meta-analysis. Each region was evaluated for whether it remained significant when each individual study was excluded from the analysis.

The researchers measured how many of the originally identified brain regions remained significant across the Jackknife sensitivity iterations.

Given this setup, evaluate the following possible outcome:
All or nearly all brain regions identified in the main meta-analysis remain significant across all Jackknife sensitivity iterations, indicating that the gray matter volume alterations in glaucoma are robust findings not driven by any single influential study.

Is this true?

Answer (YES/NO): YES